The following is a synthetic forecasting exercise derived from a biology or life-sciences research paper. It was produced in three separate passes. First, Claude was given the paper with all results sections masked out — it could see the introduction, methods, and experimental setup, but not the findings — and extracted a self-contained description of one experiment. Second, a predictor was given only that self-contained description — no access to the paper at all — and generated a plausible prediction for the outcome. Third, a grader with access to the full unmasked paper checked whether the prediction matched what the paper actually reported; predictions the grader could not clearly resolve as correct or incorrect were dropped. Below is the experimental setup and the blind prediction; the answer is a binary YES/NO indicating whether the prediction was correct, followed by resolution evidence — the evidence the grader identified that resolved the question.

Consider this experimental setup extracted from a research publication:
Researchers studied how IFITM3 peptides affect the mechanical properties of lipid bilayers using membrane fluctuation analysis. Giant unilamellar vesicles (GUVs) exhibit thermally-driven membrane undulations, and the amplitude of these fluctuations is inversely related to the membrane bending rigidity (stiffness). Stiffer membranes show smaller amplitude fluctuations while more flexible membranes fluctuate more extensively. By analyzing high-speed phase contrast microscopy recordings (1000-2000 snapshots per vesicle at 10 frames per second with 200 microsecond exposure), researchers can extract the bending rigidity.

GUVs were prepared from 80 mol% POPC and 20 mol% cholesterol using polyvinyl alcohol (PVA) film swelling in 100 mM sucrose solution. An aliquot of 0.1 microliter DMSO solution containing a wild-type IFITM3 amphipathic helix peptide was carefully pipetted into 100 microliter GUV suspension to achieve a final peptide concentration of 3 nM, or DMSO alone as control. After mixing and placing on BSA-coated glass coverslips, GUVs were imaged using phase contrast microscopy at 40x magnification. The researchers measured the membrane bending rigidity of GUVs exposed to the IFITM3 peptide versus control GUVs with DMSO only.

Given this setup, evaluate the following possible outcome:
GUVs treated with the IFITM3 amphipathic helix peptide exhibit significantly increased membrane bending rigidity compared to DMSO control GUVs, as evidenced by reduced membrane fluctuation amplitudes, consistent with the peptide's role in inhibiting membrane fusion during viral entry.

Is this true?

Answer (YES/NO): YES